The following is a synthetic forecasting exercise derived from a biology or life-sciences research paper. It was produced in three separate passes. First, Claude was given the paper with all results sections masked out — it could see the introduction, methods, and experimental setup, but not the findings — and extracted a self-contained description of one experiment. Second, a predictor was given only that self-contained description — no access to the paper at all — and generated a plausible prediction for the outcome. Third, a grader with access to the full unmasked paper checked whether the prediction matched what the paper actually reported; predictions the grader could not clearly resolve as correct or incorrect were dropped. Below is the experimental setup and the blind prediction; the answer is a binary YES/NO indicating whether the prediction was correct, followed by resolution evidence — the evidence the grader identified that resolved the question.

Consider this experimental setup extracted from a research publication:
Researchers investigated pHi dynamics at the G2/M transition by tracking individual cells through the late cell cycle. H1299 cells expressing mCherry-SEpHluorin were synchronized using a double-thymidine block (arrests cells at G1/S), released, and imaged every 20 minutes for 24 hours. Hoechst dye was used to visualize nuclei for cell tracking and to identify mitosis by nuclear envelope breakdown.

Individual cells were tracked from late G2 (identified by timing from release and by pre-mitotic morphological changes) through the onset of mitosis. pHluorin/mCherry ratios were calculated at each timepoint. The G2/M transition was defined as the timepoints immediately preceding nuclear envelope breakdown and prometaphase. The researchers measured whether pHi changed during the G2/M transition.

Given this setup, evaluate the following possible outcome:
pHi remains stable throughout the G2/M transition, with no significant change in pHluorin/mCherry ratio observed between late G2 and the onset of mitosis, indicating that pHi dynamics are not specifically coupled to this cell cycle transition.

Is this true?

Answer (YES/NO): NO